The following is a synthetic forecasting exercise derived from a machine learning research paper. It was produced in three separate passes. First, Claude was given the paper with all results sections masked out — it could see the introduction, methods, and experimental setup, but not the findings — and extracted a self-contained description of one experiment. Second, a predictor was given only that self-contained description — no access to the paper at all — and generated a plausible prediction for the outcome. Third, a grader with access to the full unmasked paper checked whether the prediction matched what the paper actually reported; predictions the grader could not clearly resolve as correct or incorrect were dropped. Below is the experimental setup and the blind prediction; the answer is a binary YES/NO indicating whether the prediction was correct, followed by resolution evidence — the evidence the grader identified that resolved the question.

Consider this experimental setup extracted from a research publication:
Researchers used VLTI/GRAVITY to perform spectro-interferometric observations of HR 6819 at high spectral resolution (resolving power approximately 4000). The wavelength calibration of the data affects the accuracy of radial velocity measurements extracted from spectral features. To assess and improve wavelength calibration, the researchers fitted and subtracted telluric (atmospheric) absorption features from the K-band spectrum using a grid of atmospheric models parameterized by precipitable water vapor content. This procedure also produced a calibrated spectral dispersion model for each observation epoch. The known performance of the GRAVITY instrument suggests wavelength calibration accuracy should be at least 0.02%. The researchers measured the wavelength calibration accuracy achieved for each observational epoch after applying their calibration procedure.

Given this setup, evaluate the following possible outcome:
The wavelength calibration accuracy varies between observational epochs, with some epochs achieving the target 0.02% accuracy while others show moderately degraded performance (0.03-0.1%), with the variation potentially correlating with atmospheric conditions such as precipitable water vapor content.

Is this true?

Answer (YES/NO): NO